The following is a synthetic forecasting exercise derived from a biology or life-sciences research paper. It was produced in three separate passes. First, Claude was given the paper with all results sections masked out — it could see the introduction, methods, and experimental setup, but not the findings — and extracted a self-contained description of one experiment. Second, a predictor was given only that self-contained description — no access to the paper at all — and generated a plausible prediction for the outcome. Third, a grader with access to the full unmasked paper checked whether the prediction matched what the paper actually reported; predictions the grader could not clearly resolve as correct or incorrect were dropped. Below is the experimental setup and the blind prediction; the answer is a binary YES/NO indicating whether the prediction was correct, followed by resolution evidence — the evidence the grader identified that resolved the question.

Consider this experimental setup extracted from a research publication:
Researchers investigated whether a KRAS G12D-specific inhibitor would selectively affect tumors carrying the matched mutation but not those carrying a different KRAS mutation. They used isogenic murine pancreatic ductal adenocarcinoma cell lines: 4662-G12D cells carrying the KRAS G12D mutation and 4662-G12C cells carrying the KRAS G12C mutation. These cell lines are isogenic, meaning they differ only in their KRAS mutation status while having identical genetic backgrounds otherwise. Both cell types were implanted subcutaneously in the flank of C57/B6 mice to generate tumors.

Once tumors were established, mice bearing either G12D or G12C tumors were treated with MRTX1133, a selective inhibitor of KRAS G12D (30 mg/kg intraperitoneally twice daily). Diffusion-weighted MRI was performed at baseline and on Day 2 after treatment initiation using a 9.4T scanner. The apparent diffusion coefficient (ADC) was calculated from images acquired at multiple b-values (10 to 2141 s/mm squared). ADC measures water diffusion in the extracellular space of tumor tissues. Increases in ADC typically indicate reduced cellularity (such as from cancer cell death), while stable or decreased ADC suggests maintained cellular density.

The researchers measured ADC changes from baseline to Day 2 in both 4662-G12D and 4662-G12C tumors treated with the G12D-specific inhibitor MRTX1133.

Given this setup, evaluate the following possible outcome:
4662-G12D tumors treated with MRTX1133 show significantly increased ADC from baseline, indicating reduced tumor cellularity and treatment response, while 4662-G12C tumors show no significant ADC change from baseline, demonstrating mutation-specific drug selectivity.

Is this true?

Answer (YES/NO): NO